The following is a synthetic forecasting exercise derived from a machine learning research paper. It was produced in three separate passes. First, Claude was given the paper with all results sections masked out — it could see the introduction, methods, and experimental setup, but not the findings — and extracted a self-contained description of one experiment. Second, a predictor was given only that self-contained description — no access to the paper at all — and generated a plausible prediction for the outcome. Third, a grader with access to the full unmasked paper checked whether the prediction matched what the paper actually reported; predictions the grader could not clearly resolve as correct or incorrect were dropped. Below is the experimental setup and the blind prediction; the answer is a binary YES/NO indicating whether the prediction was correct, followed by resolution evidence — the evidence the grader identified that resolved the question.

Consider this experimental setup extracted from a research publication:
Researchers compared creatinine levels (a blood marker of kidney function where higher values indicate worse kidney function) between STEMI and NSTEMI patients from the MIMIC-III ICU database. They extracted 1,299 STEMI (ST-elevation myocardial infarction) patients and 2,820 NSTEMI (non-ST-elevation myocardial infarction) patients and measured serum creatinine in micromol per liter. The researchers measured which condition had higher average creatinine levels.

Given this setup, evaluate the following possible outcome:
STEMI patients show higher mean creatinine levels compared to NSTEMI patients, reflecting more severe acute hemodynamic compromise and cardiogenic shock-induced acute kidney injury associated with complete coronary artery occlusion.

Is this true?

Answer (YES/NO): NO